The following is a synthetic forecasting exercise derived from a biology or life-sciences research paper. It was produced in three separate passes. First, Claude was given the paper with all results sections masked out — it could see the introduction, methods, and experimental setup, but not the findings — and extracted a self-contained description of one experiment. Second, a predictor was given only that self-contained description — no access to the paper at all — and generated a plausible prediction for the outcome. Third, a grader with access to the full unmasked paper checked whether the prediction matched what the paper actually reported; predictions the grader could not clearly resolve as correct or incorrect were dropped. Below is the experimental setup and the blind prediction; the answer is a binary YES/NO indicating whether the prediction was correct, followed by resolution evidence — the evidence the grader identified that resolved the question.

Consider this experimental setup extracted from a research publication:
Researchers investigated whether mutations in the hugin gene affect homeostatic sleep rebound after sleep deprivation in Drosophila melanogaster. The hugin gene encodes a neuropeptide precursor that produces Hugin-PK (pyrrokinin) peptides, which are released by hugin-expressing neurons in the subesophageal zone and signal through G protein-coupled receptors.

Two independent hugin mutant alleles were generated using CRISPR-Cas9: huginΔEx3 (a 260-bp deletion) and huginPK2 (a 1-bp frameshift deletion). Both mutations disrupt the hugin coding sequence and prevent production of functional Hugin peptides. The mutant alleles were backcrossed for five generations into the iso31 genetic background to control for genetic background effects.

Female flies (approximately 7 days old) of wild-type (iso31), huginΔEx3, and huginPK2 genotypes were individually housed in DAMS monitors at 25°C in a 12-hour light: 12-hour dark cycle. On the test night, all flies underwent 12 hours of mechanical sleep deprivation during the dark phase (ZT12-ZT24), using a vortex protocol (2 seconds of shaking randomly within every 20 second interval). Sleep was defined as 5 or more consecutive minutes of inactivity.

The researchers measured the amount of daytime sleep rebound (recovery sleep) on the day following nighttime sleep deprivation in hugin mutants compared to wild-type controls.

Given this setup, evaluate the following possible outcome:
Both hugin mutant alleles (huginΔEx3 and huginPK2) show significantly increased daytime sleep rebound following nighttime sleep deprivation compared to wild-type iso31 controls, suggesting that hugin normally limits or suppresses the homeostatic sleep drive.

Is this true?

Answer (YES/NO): YES